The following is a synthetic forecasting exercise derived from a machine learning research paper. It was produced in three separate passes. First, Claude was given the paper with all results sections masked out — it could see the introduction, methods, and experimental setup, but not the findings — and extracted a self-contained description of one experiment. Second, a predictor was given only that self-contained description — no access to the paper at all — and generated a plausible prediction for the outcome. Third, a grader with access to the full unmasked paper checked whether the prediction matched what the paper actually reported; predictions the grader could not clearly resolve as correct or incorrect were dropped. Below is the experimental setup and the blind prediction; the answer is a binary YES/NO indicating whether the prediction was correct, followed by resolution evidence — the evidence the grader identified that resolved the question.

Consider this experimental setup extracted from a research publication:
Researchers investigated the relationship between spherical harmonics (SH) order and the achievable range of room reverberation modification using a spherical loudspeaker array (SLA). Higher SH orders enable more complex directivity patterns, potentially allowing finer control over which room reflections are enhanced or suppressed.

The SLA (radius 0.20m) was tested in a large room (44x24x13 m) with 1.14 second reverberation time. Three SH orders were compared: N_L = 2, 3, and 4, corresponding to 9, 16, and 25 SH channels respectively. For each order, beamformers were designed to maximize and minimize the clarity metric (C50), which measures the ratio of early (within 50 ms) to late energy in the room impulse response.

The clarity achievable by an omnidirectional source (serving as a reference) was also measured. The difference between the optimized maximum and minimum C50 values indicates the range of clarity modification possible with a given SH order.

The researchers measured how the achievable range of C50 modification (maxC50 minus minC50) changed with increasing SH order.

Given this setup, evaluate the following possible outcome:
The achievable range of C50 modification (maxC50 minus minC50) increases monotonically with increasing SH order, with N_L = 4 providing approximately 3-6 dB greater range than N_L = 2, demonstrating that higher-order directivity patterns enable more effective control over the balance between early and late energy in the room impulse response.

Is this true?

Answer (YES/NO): NO